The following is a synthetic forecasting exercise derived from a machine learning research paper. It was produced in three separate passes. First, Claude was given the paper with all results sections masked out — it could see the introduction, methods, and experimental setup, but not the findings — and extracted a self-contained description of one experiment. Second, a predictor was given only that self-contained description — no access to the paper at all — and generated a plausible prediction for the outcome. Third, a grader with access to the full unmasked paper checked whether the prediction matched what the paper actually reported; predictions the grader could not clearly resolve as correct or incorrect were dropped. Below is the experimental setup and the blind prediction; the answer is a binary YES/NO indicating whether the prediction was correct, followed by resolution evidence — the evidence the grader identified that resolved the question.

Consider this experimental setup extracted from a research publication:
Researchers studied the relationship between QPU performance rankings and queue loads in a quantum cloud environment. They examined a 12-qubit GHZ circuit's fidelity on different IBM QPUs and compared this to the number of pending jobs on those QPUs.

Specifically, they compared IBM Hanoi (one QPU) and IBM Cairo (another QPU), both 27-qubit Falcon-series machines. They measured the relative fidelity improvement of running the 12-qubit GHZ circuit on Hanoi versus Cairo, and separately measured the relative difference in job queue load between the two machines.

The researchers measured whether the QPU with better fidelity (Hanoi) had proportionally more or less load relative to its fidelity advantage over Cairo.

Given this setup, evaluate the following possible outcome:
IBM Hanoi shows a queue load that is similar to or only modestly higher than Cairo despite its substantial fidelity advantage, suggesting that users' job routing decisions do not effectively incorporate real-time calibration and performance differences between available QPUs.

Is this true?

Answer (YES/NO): NO